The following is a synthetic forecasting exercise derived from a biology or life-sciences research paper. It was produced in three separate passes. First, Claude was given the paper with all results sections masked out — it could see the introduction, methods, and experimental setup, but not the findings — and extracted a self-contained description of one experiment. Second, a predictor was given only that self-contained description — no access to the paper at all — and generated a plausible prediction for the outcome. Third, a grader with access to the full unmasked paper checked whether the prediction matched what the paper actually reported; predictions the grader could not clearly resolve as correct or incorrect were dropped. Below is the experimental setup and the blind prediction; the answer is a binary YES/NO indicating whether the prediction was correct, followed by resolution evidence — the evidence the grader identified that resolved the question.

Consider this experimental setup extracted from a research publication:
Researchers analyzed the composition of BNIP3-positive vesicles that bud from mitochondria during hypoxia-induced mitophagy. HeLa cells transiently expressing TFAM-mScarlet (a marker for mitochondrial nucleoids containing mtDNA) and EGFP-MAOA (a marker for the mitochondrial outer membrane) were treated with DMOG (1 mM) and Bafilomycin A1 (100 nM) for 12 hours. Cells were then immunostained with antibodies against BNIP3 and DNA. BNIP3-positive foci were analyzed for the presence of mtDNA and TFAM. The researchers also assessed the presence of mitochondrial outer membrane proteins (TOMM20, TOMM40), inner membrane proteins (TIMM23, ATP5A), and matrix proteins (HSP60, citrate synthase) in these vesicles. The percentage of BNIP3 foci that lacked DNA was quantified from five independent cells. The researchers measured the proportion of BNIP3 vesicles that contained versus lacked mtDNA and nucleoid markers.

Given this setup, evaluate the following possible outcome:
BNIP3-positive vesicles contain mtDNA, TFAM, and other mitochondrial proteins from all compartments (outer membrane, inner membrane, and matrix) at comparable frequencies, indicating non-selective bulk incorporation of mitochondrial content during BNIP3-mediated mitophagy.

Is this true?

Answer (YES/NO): NO